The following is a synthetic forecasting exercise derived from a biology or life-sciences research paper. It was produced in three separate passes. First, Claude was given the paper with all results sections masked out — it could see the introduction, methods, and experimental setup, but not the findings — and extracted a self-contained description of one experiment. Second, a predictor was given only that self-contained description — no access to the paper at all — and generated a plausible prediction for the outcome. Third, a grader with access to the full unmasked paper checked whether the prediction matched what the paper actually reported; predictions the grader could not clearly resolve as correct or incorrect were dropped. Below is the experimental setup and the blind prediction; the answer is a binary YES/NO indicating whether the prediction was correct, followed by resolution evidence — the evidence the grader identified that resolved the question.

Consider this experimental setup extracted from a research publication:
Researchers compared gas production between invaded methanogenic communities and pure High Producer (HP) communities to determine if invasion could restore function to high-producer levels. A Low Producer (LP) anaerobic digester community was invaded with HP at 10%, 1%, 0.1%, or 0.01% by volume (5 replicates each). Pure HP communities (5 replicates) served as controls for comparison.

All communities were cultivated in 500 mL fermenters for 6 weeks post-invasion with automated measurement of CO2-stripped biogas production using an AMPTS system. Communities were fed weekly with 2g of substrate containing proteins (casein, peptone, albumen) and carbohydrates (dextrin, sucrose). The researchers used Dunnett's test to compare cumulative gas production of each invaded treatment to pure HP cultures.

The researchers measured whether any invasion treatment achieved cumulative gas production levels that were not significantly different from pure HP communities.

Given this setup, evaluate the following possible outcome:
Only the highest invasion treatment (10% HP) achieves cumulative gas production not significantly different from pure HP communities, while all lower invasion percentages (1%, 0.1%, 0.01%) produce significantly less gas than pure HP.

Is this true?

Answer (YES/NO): NO